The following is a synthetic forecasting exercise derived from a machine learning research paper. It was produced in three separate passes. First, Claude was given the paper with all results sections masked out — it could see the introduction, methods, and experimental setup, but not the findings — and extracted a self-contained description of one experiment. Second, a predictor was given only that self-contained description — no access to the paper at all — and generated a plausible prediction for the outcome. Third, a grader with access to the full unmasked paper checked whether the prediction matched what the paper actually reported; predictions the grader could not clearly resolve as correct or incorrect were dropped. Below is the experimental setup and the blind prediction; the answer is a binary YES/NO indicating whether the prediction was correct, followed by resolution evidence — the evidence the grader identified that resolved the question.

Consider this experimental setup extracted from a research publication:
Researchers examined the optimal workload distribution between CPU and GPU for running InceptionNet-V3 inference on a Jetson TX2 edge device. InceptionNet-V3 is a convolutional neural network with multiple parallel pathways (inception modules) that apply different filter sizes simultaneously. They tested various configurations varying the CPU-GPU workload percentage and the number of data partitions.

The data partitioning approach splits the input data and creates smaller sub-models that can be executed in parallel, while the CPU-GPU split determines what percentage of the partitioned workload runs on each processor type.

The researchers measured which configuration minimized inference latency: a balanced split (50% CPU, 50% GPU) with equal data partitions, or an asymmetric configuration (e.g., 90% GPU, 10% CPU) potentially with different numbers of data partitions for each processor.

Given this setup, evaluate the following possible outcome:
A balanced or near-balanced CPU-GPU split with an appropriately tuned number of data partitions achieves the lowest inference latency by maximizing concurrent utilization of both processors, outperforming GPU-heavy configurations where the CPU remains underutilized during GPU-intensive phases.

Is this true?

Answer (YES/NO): NO